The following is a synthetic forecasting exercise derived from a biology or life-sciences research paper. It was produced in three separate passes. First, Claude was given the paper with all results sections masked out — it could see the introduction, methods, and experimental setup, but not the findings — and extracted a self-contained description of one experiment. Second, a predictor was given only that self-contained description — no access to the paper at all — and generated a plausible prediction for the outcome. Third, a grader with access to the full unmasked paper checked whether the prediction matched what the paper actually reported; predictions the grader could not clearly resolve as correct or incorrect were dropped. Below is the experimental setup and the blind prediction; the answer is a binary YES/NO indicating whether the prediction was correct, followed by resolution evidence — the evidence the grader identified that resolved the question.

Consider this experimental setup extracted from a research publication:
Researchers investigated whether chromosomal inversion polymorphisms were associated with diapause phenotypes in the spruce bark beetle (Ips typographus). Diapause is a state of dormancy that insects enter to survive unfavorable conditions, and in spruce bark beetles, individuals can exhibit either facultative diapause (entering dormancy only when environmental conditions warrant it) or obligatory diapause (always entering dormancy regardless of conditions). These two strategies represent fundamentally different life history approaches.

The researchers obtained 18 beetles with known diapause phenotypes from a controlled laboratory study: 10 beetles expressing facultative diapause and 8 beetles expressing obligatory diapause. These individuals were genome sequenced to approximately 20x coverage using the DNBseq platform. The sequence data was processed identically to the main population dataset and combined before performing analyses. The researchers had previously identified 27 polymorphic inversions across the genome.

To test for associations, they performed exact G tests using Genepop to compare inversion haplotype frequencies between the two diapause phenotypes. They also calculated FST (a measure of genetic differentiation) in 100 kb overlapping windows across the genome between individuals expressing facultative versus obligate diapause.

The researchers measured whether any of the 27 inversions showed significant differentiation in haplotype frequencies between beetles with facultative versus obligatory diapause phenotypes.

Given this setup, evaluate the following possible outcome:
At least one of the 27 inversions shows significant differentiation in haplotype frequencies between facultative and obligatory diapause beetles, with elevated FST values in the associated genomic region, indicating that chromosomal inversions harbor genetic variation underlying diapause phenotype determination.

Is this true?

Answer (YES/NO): NO